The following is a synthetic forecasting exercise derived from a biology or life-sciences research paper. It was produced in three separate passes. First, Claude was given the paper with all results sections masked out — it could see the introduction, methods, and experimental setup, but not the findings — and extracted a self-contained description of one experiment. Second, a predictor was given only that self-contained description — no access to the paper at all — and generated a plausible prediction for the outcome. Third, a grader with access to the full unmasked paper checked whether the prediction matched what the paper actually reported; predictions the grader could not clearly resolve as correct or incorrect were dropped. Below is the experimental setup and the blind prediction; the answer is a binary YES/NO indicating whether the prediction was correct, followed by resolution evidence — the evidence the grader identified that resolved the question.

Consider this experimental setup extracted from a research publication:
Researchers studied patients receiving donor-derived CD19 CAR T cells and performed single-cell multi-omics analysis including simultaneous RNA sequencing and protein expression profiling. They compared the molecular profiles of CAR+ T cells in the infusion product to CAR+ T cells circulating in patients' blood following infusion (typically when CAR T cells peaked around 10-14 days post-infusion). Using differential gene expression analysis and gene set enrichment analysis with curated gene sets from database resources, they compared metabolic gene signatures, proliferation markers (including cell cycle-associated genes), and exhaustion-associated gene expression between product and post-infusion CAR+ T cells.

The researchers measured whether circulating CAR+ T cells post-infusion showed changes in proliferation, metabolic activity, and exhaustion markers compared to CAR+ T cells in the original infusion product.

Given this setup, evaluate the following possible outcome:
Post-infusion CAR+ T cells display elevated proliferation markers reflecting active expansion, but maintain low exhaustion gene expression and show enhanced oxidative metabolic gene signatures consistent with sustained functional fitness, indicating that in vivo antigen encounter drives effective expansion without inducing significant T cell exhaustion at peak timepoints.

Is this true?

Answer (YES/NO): NO